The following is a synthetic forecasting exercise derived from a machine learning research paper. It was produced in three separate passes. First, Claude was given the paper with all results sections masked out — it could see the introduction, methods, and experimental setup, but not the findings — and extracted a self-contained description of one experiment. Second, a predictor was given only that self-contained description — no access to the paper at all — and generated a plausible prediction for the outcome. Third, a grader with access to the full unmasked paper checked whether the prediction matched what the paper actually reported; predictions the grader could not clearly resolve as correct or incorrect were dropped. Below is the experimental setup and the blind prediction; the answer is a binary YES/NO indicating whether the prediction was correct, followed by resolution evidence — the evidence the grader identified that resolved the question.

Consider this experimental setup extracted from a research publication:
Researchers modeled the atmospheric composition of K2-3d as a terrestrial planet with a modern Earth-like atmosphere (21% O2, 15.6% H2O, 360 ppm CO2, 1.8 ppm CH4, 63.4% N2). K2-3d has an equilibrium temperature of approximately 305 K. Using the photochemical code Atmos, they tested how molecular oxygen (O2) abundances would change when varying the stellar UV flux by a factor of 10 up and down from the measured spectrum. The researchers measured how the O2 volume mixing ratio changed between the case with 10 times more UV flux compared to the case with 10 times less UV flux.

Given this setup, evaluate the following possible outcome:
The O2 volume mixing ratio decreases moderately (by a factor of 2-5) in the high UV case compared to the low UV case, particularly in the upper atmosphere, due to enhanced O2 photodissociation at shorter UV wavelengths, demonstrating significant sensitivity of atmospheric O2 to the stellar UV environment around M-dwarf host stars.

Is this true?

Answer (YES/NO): NO